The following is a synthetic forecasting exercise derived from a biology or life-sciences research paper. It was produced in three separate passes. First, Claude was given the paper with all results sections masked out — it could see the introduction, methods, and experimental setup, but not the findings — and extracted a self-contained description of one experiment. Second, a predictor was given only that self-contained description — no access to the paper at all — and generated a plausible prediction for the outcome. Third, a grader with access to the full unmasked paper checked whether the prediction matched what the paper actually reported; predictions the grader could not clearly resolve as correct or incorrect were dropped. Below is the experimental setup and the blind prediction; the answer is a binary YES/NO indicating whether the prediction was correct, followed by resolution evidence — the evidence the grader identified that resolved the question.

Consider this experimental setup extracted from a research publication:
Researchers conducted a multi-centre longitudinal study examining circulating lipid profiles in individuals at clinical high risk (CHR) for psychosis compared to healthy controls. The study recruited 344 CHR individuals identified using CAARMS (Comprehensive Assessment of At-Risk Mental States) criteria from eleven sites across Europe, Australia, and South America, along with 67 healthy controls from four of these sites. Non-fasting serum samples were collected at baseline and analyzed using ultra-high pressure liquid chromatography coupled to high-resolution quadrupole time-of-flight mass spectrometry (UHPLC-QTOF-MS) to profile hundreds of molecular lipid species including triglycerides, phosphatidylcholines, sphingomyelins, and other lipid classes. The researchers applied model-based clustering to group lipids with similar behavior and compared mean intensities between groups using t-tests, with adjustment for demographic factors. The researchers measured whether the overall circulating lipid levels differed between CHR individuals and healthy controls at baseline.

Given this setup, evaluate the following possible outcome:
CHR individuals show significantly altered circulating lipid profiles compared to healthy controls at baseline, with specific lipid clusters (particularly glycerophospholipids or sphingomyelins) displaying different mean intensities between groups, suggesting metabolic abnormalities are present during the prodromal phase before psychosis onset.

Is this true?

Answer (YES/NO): YES